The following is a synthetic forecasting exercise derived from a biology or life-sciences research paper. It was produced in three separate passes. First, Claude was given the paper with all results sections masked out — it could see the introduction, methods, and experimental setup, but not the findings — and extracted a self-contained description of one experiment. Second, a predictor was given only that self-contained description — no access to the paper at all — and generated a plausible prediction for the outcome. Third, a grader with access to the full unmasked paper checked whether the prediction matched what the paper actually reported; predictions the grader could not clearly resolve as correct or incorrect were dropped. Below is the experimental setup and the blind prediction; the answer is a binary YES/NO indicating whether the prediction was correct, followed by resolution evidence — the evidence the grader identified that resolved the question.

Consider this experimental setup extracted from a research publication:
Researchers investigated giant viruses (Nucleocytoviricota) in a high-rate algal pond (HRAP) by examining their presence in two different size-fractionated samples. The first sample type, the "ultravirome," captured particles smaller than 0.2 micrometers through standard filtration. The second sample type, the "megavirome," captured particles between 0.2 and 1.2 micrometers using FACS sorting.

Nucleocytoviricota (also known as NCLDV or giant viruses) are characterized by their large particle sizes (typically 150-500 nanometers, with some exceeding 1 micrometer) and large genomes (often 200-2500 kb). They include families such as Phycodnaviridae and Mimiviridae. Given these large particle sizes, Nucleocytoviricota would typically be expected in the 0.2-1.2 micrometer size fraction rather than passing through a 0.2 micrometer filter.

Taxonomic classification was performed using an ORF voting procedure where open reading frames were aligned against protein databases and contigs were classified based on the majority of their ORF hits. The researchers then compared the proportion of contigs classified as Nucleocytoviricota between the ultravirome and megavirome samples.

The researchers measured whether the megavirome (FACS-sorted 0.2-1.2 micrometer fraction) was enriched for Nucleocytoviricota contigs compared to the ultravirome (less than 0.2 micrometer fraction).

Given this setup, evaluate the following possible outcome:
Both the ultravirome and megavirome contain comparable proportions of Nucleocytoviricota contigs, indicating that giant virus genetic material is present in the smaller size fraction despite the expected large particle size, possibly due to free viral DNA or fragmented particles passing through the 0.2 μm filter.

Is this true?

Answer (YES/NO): NO